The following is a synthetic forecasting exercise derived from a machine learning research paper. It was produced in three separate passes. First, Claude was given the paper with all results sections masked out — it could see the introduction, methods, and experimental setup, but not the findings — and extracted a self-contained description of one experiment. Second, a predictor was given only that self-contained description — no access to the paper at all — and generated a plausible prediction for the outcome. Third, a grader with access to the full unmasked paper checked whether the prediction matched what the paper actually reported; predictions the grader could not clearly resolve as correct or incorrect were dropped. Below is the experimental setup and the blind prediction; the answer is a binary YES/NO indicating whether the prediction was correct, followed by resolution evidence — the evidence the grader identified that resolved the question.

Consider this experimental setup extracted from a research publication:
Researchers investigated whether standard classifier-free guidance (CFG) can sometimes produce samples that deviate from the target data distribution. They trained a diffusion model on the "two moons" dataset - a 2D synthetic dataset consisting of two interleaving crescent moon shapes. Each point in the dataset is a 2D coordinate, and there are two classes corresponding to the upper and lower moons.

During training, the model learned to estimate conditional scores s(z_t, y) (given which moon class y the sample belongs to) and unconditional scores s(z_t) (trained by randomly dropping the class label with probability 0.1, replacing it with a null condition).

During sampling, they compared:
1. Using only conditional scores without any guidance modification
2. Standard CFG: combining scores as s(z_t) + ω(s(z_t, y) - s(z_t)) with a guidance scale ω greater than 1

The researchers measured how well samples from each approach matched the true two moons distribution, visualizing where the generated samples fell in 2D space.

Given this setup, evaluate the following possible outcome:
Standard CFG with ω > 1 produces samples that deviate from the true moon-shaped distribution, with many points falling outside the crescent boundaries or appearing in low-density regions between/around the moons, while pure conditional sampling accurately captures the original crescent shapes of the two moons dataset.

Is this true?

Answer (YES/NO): NO